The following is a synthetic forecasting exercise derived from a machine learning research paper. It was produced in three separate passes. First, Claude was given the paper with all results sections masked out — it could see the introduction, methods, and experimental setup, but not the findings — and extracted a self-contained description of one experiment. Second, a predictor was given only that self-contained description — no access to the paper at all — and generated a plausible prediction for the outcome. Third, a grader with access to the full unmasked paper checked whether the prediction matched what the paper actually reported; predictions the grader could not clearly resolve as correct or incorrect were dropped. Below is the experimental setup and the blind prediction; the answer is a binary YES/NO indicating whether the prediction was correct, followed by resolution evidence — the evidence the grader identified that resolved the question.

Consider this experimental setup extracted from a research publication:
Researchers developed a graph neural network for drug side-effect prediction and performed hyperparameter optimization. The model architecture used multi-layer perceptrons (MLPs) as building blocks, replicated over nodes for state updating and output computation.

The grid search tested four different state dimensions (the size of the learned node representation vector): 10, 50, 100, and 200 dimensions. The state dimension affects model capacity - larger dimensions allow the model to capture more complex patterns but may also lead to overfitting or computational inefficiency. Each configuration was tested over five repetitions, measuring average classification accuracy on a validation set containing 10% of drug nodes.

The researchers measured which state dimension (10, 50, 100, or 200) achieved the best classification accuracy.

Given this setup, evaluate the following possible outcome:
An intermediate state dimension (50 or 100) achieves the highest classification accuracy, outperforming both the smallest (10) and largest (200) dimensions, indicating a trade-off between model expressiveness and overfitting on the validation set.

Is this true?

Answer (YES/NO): YES